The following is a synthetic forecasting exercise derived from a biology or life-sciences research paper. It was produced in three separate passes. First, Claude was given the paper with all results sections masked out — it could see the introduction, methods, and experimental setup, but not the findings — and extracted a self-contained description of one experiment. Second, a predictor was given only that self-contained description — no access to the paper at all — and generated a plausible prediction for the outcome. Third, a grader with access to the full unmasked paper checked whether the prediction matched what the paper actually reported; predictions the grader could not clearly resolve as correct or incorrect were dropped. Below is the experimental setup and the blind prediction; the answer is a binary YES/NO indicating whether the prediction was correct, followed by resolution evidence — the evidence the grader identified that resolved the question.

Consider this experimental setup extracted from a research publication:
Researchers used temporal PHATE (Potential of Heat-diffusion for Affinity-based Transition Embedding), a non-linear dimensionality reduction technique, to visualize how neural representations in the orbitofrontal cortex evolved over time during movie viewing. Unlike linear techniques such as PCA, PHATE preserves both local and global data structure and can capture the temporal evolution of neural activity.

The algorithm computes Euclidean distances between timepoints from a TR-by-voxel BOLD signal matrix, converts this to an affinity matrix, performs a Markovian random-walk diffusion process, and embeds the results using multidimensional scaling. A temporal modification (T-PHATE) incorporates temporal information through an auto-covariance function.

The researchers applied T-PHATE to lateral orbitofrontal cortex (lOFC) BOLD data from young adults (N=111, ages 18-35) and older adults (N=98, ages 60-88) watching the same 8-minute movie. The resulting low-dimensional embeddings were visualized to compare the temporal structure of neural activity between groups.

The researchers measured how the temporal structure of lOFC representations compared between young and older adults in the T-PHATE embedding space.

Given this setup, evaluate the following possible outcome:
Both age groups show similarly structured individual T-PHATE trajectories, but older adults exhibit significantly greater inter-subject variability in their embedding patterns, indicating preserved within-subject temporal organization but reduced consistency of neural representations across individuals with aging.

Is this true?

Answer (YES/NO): NO